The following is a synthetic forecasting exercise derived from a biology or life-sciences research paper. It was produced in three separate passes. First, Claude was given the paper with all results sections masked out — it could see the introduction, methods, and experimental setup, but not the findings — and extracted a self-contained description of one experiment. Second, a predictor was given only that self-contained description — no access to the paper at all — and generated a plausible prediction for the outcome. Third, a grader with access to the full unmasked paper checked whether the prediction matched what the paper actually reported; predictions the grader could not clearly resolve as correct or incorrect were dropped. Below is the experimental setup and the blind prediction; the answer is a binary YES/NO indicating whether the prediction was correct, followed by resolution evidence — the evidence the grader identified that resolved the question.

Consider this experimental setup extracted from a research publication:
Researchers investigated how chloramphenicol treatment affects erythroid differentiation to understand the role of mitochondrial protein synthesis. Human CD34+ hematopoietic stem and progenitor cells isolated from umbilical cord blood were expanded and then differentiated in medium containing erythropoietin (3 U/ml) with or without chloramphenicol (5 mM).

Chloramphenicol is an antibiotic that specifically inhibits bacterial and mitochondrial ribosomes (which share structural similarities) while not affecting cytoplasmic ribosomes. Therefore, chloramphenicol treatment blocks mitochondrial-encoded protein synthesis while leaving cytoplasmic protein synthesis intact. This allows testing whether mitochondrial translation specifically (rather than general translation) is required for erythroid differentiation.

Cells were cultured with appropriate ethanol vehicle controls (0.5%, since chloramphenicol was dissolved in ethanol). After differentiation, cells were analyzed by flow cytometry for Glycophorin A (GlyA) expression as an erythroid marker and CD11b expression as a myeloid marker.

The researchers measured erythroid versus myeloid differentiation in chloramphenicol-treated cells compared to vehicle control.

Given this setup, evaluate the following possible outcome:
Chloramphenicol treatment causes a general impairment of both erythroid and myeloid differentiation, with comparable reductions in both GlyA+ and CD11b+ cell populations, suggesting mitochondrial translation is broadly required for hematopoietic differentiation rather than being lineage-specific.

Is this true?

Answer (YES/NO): NO